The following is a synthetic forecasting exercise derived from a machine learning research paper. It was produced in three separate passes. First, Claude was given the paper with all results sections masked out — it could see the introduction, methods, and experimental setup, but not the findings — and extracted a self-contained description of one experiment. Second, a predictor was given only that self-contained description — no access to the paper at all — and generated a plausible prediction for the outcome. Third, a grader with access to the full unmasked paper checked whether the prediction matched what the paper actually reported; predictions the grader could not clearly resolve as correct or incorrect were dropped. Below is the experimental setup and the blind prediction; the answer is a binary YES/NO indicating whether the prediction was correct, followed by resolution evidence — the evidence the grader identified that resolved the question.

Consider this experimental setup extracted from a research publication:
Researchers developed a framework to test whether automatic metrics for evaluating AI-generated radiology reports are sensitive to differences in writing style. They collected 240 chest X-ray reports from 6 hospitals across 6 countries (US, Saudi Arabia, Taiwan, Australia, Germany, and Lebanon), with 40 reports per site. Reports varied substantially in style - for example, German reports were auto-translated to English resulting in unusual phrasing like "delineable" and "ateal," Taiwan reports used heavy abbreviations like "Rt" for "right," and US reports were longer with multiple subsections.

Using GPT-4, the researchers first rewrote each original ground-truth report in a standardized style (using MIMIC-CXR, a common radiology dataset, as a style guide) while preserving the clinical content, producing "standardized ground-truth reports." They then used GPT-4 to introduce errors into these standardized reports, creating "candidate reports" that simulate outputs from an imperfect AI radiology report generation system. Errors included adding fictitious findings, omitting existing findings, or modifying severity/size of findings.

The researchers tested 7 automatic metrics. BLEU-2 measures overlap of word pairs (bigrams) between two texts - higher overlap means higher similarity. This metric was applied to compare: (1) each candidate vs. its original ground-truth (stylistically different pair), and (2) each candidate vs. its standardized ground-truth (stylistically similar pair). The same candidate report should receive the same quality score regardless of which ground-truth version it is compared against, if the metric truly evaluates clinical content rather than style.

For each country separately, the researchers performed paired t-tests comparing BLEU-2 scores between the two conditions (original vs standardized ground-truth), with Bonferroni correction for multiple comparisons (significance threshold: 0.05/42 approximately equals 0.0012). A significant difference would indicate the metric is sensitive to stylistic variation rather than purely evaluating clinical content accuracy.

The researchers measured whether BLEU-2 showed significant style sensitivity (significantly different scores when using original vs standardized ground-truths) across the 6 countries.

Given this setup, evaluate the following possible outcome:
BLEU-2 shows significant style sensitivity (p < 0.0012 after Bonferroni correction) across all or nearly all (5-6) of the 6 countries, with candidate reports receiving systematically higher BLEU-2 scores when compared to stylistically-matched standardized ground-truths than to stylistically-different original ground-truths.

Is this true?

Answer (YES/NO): YES